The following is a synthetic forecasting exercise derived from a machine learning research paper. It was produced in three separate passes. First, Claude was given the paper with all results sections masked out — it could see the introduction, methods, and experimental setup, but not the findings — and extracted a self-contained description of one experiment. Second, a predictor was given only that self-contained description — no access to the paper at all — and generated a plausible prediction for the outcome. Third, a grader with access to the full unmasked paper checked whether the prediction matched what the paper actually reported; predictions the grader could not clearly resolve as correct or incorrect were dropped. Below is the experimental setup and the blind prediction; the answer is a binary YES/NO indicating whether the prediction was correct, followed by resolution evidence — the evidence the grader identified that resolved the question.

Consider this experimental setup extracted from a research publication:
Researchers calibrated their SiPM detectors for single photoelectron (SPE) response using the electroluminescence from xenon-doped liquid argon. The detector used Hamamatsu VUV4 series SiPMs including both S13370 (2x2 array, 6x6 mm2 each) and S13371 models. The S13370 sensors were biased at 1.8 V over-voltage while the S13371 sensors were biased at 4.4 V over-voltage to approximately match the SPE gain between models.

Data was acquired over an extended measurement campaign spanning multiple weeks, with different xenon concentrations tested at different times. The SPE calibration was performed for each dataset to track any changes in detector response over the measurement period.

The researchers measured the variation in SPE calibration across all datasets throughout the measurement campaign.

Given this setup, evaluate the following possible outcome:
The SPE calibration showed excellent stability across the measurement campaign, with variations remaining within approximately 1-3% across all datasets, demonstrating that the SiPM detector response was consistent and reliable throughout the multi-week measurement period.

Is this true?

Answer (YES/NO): YES